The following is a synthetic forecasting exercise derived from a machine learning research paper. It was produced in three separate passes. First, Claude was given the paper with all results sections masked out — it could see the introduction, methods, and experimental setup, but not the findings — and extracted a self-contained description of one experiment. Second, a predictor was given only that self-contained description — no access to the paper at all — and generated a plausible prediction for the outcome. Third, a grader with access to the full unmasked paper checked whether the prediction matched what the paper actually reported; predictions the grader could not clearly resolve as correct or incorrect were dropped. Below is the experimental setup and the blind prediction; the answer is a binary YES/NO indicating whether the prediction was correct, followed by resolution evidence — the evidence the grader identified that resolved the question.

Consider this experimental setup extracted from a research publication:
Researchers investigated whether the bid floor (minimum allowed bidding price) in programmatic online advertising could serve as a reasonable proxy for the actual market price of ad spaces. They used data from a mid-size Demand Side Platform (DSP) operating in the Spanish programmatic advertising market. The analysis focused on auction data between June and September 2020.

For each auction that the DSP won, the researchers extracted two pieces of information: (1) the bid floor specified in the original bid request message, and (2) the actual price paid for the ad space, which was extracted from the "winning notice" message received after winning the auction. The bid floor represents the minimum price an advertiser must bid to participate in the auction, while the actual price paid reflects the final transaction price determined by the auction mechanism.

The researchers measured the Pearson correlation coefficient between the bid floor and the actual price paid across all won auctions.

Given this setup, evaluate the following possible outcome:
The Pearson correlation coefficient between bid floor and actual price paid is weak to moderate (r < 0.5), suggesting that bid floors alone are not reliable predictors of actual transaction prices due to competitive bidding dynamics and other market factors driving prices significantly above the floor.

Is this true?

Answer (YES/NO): NO